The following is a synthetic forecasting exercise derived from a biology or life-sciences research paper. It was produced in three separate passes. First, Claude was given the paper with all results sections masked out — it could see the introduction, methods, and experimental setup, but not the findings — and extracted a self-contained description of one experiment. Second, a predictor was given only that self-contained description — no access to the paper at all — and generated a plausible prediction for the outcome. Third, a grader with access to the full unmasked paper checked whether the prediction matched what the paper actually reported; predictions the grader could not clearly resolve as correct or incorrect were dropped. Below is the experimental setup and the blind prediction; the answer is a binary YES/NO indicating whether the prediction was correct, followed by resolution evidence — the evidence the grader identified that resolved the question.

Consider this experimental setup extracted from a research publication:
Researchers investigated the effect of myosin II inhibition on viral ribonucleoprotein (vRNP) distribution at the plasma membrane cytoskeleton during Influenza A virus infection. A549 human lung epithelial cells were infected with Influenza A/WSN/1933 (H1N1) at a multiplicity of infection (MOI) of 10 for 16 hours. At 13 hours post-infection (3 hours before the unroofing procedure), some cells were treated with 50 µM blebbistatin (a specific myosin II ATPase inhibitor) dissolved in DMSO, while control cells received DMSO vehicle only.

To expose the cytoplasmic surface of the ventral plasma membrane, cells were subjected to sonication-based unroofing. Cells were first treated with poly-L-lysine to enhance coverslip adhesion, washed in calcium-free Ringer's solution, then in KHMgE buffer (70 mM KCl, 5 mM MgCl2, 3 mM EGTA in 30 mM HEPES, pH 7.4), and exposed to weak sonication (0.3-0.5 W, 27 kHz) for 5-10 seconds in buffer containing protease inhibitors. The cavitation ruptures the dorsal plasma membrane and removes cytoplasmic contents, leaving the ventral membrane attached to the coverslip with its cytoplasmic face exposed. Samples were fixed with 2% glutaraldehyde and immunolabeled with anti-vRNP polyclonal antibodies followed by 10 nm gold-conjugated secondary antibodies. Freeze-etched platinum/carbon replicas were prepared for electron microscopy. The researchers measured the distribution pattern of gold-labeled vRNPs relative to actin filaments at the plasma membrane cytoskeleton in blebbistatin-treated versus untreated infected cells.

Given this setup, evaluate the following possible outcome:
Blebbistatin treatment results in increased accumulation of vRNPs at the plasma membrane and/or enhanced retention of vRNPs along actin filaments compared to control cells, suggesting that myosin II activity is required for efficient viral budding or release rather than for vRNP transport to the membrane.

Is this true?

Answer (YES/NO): NO